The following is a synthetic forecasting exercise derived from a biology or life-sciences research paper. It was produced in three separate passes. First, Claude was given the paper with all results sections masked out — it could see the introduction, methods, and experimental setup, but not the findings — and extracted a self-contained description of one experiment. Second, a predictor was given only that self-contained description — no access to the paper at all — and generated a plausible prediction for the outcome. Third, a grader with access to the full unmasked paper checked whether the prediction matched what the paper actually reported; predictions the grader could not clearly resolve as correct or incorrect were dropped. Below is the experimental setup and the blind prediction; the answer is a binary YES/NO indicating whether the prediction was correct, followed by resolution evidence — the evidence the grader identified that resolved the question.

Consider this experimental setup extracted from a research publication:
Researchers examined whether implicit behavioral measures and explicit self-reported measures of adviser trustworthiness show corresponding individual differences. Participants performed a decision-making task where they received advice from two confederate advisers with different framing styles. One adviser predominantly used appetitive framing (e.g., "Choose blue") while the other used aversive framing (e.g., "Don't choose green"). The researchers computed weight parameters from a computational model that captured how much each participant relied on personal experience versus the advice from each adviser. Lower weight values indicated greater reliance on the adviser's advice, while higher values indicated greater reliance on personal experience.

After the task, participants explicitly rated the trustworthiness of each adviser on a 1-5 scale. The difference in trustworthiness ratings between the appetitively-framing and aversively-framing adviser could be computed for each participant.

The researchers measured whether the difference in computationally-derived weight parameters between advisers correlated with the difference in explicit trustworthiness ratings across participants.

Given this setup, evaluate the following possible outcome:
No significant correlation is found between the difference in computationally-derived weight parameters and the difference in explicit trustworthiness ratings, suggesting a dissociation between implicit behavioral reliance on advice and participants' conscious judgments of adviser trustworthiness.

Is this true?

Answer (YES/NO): NO